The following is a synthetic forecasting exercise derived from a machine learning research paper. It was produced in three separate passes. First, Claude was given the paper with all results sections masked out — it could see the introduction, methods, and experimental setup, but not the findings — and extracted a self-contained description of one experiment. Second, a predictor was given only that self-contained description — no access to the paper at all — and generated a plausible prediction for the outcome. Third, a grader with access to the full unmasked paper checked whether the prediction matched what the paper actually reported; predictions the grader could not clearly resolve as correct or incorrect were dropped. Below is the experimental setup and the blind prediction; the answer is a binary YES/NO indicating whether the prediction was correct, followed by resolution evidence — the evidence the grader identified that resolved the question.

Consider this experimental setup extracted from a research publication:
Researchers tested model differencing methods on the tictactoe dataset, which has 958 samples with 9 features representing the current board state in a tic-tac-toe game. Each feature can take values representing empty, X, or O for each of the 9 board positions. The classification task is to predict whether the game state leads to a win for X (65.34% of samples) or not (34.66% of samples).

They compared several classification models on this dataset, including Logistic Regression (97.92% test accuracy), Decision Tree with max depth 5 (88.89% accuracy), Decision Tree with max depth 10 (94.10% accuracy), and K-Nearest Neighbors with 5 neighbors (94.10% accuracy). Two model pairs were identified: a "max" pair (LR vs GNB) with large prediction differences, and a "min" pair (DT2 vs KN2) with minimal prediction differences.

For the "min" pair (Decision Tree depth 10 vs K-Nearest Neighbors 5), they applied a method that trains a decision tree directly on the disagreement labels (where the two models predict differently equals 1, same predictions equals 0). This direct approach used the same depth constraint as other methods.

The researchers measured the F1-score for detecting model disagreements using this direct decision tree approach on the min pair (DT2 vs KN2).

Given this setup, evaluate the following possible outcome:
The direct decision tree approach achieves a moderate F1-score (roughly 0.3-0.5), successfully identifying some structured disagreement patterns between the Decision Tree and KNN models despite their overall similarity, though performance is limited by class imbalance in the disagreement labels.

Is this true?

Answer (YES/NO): NO